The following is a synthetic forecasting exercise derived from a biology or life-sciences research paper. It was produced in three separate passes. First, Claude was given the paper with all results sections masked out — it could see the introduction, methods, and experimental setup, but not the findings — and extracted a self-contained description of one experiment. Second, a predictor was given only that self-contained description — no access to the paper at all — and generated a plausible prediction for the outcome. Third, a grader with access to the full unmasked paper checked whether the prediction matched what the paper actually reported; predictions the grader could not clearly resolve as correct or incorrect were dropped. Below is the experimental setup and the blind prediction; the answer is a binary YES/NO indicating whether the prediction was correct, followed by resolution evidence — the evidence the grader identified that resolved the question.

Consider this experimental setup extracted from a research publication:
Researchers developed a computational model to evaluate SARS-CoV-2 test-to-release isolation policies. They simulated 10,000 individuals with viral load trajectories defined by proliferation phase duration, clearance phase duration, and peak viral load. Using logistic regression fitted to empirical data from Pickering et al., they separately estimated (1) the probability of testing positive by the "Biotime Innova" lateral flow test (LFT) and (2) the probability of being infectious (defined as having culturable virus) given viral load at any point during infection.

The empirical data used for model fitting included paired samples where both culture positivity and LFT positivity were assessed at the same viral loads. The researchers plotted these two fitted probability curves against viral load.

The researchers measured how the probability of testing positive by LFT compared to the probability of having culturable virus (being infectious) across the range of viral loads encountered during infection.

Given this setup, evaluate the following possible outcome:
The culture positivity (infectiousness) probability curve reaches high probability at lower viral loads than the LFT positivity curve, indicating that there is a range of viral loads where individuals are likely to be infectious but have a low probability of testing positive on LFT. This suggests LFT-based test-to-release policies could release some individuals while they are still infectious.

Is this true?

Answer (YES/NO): NO